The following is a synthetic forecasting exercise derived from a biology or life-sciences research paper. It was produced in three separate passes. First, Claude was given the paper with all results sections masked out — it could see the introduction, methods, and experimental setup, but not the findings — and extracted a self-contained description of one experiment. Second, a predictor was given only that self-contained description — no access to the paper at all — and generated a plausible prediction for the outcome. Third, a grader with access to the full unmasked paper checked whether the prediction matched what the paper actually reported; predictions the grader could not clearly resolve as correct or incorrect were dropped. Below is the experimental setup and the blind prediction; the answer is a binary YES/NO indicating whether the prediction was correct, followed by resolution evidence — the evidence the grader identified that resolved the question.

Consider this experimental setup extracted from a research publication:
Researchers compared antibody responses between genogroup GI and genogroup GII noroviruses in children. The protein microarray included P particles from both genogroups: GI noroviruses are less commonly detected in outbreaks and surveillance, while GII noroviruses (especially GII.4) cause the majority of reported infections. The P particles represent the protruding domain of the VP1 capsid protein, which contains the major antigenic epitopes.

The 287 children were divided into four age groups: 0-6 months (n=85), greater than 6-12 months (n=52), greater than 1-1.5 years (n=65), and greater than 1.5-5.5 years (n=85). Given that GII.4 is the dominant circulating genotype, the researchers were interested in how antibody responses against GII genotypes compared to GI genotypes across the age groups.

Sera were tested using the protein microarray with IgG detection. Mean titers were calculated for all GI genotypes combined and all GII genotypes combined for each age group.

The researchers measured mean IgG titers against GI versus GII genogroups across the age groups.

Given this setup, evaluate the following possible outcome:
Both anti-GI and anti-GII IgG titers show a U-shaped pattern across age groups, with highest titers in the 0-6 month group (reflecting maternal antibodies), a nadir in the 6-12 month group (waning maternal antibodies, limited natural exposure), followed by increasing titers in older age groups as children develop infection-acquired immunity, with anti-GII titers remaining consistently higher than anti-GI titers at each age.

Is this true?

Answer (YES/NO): NO